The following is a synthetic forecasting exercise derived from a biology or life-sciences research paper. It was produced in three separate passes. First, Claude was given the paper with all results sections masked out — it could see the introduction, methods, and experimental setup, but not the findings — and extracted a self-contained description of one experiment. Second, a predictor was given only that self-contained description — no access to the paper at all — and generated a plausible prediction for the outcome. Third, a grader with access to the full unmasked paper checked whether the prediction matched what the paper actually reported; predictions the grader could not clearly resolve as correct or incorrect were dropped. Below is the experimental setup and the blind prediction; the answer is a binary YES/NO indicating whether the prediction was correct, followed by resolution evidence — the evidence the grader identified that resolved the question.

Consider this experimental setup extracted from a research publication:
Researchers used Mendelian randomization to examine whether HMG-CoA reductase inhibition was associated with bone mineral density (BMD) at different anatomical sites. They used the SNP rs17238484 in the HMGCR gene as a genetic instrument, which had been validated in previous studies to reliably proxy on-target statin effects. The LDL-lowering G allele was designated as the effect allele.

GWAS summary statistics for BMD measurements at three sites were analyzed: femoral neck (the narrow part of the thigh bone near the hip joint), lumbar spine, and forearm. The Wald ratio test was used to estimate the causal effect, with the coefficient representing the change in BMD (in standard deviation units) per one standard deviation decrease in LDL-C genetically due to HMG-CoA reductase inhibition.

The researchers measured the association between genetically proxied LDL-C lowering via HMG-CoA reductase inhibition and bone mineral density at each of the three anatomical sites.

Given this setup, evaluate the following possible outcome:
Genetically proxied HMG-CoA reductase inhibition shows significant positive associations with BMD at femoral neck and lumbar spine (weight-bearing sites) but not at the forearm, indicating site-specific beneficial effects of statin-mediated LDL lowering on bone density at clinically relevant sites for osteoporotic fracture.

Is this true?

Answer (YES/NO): NO